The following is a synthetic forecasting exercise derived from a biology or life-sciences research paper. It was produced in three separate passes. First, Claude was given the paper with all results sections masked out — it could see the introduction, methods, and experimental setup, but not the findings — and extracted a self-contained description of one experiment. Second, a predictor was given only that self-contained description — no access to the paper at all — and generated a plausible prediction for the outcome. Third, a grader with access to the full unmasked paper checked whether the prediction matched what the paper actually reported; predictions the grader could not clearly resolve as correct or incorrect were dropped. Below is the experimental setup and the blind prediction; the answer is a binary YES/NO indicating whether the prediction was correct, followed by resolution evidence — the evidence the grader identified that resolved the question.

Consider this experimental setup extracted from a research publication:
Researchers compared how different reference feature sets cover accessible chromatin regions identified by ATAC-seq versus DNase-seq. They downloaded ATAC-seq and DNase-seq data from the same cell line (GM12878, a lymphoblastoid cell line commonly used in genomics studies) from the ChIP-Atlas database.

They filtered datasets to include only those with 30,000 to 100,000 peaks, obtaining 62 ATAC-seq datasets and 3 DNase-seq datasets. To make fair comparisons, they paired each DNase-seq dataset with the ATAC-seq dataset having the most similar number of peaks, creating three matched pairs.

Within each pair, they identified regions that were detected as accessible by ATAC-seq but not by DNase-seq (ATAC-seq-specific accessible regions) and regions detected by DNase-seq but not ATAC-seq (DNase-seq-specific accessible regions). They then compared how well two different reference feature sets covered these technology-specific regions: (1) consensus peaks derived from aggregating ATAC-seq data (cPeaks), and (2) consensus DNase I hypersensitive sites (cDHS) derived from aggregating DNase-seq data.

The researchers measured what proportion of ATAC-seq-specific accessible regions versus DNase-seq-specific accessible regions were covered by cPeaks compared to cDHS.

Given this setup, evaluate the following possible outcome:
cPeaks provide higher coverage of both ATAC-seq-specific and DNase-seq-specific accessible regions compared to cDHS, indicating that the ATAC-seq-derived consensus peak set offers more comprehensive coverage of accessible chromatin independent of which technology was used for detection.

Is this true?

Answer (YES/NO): NO